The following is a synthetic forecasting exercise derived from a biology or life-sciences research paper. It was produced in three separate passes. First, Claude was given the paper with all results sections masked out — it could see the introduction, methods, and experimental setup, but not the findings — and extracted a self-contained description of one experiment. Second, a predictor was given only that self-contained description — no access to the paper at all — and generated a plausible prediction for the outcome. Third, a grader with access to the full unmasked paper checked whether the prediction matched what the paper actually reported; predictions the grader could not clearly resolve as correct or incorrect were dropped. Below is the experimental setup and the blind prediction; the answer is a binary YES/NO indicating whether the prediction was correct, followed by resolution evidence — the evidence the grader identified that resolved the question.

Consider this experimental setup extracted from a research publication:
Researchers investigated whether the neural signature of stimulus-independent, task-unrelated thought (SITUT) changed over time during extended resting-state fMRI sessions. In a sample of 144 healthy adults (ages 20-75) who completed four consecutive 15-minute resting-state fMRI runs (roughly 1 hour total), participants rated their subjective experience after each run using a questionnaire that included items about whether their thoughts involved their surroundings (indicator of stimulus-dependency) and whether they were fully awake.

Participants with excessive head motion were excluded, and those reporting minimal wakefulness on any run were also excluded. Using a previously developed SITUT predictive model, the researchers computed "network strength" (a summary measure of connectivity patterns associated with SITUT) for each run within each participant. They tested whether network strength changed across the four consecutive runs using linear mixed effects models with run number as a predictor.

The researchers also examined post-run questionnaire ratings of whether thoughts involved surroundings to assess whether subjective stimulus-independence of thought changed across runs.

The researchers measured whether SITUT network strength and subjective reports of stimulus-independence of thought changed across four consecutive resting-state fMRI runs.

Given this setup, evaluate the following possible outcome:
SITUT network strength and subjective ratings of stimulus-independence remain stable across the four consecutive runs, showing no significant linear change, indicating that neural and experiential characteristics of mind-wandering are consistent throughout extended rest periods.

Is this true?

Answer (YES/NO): NO